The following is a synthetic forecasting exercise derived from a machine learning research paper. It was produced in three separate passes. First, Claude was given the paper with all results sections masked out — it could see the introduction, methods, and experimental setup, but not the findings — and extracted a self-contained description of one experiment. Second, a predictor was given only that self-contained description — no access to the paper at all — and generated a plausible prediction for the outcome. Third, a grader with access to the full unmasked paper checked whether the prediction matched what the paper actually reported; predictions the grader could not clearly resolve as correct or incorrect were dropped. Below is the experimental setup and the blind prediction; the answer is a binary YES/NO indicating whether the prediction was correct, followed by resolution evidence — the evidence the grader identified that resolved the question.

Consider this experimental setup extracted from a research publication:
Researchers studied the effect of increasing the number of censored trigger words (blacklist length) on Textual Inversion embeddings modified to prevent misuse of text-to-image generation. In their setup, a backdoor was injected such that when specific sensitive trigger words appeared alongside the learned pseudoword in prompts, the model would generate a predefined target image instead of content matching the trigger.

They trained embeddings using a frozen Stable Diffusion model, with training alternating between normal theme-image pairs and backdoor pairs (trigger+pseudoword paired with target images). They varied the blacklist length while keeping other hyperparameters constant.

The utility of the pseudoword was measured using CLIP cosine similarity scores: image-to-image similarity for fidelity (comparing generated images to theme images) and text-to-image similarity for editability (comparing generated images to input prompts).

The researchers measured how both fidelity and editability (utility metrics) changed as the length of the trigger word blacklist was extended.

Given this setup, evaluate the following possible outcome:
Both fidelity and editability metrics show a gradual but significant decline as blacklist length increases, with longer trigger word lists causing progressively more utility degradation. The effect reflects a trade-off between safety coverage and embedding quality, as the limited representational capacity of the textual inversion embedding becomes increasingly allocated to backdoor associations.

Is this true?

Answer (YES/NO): YES